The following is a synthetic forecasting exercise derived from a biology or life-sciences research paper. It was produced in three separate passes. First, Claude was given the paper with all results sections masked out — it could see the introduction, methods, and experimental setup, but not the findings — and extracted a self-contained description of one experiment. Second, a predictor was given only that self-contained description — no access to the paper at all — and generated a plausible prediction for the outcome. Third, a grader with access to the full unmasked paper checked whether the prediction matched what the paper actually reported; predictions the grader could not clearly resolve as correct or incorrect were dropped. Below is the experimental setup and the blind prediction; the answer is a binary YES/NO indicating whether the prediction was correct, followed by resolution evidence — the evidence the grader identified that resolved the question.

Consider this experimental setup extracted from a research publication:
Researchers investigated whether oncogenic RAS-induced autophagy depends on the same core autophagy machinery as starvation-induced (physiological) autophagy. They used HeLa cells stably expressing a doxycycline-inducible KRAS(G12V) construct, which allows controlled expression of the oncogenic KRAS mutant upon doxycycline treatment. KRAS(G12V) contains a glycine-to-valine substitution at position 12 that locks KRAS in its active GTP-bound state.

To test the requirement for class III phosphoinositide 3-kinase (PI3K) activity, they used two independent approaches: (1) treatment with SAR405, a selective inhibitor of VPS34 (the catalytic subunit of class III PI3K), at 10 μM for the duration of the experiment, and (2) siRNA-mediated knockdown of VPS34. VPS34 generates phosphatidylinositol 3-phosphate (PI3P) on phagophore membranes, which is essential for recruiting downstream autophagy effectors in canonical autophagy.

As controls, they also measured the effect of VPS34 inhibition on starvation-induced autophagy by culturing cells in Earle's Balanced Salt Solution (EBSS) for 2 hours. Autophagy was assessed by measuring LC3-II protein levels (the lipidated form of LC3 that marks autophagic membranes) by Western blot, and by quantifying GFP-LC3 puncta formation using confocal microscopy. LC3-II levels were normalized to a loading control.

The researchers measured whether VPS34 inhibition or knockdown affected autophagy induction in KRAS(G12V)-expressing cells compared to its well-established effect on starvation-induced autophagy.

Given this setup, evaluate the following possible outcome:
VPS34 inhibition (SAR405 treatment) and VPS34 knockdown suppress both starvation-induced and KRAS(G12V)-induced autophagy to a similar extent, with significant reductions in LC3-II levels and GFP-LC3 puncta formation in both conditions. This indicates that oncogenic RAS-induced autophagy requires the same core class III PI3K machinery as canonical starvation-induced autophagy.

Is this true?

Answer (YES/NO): NO